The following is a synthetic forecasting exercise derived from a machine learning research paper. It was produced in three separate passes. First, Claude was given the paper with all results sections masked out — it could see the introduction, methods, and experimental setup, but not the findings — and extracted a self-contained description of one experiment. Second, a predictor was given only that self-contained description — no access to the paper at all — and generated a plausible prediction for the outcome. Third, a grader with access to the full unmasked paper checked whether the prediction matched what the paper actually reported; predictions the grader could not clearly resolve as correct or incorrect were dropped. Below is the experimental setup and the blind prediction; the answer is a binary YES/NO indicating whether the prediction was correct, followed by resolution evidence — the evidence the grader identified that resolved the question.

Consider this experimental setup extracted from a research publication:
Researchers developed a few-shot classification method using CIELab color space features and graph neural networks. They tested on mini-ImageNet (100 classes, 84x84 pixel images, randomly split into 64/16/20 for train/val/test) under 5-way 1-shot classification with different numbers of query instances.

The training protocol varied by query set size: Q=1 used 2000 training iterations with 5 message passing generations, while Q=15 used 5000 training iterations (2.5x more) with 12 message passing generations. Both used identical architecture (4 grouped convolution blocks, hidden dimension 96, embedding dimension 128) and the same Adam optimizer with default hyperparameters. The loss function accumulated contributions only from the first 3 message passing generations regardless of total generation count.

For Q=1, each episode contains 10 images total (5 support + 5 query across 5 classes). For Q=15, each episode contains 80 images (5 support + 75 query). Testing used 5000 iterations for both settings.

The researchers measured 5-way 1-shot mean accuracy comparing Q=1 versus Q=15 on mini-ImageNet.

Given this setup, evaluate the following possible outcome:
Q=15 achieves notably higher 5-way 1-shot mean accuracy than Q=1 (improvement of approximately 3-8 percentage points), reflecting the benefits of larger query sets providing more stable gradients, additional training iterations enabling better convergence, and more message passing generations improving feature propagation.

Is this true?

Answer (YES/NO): NO